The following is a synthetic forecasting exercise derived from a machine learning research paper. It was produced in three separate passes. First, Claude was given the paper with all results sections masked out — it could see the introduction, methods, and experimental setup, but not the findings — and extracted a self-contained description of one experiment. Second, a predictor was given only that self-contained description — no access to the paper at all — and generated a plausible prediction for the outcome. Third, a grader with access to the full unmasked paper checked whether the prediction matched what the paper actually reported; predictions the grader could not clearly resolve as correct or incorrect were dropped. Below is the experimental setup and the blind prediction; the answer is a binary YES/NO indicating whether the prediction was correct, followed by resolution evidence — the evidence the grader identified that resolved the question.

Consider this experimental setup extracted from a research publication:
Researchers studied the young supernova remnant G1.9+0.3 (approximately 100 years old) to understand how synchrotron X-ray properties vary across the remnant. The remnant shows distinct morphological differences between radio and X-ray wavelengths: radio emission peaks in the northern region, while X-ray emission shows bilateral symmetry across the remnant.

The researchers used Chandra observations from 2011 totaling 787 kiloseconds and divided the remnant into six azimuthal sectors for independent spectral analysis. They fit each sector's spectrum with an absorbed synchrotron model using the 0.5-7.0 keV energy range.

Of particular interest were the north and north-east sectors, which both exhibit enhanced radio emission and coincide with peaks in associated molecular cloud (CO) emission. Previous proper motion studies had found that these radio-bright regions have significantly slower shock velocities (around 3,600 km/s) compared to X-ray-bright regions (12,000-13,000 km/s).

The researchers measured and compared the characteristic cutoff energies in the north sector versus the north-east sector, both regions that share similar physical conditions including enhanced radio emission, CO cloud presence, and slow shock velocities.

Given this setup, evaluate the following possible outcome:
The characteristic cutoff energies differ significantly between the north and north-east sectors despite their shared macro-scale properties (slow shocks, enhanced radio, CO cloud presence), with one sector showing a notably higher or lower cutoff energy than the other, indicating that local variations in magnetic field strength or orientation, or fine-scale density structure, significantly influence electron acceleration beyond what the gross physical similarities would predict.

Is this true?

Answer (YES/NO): NO